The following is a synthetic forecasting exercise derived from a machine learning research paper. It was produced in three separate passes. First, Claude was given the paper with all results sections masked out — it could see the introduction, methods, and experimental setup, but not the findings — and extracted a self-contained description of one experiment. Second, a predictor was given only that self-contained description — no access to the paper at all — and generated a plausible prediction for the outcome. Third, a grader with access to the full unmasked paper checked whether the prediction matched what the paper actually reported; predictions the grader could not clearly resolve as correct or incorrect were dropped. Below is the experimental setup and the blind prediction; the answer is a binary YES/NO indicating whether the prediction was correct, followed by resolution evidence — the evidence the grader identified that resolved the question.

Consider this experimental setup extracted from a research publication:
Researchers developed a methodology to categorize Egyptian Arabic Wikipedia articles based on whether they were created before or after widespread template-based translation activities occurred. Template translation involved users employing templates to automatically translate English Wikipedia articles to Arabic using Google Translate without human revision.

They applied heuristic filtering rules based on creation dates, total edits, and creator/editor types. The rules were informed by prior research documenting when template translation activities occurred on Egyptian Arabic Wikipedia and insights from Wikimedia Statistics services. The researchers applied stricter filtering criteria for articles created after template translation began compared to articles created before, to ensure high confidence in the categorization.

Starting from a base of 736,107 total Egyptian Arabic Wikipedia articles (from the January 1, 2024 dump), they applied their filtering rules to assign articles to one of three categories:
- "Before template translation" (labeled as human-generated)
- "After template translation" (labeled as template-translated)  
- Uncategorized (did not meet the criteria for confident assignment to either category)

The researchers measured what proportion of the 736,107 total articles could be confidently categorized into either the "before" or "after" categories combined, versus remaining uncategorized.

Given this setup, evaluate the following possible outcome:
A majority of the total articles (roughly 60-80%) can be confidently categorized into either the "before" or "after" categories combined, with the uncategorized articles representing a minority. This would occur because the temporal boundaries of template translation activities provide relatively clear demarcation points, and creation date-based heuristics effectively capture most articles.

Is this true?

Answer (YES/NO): NO